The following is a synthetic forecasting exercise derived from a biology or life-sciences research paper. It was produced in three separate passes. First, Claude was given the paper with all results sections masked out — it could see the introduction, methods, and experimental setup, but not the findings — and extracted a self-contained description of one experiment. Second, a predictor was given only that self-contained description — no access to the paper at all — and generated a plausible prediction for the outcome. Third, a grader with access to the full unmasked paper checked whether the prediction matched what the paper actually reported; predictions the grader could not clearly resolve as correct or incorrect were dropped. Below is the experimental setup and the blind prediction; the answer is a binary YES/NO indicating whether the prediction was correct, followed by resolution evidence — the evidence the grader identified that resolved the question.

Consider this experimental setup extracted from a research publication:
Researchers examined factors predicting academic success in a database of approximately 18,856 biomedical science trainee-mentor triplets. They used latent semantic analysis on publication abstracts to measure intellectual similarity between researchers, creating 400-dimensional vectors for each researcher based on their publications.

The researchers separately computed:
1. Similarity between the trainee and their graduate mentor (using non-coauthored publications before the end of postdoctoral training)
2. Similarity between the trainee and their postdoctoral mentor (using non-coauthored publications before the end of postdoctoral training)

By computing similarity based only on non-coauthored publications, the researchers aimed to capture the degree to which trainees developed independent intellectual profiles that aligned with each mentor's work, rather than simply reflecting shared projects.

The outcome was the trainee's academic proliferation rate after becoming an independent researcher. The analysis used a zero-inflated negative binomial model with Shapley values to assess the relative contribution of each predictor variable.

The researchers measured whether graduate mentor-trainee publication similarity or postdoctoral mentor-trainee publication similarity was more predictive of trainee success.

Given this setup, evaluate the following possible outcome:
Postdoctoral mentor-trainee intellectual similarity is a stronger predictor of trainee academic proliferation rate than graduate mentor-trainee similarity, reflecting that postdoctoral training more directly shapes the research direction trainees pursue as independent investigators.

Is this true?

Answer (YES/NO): YES